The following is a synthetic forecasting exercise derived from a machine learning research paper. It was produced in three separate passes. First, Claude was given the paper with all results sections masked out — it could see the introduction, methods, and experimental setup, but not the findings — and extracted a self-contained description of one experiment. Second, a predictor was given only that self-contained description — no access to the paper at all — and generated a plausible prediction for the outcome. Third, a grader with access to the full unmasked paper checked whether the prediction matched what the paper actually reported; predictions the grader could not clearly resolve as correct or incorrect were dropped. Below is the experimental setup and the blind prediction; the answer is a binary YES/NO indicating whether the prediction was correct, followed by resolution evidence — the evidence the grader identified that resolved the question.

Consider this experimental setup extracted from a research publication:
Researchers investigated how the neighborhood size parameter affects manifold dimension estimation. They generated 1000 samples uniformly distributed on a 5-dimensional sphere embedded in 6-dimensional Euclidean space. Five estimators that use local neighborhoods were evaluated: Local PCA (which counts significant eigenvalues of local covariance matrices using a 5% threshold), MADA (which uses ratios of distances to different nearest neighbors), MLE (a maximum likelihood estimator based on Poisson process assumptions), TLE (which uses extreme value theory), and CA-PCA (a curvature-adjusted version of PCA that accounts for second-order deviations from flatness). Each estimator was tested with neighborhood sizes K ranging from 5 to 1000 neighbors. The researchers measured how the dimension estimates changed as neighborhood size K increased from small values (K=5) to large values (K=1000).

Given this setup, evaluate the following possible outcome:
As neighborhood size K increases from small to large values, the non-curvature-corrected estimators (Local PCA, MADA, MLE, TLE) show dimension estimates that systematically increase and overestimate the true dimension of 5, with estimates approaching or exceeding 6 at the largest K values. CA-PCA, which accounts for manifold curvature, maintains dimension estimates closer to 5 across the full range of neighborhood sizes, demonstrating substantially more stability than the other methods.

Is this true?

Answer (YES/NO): NO